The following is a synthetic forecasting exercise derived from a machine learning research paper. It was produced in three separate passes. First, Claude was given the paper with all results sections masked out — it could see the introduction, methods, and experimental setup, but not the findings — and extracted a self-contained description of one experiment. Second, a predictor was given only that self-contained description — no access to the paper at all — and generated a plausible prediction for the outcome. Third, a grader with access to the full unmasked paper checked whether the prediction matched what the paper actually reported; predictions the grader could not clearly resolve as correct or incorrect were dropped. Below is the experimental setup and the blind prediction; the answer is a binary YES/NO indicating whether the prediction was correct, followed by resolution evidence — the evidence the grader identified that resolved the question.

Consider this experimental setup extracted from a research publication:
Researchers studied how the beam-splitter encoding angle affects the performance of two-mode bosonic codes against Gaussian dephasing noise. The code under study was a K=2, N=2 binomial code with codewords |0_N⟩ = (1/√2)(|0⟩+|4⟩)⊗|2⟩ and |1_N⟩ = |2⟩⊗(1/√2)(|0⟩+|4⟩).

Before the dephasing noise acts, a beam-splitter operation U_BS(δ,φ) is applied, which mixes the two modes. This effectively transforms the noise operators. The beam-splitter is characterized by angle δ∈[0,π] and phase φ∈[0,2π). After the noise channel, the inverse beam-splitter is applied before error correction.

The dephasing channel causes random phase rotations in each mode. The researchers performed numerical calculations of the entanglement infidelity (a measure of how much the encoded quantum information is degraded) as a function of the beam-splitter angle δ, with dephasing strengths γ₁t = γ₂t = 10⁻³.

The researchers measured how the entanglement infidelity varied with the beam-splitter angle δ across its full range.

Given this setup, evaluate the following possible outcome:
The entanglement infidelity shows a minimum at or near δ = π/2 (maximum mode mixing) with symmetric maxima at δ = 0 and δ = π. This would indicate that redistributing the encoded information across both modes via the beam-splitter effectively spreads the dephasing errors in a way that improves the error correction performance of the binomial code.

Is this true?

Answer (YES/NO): NO